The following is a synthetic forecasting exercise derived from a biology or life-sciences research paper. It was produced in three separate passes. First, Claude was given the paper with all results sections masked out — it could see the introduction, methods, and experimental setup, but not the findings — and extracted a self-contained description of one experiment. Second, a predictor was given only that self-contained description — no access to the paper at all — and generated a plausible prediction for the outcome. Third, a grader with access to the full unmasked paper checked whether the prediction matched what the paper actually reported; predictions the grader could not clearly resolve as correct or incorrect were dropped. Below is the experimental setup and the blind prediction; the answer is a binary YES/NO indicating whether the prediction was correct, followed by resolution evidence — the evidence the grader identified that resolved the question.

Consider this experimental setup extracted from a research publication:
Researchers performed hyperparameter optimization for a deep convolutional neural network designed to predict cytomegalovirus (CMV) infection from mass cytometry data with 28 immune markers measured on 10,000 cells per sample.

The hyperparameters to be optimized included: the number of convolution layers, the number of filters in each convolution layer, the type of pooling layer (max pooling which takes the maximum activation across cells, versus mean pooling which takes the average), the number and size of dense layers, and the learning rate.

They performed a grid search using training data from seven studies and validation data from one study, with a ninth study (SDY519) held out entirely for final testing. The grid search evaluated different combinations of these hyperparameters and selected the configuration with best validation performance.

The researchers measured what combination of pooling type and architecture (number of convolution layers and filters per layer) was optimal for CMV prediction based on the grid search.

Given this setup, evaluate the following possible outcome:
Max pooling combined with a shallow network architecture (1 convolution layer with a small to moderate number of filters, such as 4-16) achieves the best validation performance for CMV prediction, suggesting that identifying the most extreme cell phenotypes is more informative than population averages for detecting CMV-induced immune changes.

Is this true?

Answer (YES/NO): NO